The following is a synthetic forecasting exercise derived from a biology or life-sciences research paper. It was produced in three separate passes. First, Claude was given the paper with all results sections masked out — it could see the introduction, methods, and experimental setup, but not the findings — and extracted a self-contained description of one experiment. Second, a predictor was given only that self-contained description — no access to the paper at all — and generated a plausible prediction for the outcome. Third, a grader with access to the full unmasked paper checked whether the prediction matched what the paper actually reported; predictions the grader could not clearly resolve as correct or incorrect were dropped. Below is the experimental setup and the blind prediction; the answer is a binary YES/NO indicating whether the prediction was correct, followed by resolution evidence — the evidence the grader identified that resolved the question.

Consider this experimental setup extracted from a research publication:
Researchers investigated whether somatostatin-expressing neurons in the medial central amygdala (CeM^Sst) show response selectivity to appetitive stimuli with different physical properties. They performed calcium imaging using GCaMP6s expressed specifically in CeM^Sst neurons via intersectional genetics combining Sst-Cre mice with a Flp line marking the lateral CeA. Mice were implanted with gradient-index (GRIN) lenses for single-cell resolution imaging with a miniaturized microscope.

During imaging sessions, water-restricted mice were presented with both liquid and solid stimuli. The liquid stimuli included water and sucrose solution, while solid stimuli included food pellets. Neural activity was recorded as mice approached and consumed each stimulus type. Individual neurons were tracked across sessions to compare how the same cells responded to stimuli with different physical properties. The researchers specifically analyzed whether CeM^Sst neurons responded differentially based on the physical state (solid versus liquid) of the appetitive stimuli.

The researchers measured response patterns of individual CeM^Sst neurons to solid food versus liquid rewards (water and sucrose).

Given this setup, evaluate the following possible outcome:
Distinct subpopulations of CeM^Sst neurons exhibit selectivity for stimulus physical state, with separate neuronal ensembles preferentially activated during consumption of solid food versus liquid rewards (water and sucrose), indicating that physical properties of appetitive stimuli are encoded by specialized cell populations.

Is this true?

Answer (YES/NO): YES